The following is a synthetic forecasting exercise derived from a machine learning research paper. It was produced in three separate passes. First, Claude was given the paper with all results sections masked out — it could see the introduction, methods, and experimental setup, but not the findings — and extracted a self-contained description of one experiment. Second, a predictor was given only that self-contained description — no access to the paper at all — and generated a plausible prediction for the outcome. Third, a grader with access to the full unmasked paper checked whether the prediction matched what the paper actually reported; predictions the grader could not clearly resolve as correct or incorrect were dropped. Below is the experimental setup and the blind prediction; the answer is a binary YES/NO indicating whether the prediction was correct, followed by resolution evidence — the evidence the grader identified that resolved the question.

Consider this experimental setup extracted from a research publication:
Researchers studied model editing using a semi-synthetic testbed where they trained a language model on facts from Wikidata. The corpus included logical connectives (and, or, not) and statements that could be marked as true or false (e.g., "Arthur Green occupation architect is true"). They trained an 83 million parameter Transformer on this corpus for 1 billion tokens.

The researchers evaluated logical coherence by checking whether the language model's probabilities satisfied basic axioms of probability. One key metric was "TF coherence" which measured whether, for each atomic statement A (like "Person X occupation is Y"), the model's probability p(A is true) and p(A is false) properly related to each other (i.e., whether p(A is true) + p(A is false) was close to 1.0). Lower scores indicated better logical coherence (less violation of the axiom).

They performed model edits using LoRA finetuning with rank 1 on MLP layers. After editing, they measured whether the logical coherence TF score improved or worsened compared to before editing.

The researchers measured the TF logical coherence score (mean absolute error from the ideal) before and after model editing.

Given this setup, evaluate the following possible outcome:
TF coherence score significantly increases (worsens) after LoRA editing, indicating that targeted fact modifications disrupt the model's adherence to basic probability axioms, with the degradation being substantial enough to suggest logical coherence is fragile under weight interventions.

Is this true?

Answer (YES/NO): YES